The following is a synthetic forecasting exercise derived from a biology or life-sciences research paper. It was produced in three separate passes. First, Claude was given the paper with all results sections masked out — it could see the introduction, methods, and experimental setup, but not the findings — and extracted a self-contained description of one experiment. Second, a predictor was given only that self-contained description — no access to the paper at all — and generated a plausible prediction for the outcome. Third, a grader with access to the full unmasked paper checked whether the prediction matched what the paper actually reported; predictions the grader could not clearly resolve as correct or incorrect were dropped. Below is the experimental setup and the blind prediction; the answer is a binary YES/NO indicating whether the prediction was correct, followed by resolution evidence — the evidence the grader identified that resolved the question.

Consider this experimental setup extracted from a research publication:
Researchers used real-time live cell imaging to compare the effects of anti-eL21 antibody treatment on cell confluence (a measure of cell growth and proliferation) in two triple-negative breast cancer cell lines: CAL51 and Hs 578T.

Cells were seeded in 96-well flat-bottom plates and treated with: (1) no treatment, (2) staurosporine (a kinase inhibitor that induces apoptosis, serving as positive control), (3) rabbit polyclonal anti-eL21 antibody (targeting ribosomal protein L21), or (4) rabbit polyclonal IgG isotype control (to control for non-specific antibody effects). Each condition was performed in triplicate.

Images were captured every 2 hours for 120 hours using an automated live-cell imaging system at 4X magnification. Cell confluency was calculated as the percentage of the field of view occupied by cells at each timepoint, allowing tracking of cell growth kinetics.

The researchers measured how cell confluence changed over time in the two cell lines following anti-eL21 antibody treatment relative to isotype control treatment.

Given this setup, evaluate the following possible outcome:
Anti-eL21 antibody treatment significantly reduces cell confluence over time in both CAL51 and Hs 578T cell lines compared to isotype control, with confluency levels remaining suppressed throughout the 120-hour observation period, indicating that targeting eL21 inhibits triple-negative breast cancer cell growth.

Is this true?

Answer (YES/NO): YES